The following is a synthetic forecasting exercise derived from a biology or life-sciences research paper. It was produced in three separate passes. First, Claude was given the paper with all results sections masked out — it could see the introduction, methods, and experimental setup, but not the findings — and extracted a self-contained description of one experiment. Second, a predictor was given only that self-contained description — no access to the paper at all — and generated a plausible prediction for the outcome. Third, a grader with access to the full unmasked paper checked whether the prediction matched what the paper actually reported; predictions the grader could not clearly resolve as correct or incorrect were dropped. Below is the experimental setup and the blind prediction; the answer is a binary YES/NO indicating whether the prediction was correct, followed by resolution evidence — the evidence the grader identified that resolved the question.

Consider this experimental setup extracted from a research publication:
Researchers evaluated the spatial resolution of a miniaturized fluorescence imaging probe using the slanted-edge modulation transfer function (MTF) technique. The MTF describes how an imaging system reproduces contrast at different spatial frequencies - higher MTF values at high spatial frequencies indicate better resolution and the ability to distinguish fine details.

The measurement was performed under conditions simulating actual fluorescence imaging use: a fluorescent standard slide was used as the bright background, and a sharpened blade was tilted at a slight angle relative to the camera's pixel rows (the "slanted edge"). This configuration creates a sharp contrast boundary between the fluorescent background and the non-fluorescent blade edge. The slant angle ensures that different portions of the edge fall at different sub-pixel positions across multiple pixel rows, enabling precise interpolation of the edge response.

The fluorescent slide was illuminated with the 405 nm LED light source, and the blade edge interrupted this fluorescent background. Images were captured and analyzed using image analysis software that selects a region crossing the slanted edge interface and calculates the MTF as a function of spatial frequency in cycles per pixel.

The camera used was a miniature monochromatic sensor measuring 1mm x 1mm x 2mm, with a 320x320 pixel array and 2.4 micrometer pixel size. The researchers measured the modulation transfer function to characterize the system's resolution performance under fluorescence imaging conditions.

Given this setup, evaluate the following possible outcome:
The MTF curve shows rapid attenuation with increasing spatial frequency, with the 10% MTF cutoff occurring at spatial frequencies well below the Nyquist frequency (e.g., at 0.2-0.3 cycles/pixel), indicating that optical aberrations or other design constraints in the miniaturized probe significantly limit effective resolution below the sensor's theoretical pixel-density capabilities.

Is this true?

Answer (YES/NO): NO